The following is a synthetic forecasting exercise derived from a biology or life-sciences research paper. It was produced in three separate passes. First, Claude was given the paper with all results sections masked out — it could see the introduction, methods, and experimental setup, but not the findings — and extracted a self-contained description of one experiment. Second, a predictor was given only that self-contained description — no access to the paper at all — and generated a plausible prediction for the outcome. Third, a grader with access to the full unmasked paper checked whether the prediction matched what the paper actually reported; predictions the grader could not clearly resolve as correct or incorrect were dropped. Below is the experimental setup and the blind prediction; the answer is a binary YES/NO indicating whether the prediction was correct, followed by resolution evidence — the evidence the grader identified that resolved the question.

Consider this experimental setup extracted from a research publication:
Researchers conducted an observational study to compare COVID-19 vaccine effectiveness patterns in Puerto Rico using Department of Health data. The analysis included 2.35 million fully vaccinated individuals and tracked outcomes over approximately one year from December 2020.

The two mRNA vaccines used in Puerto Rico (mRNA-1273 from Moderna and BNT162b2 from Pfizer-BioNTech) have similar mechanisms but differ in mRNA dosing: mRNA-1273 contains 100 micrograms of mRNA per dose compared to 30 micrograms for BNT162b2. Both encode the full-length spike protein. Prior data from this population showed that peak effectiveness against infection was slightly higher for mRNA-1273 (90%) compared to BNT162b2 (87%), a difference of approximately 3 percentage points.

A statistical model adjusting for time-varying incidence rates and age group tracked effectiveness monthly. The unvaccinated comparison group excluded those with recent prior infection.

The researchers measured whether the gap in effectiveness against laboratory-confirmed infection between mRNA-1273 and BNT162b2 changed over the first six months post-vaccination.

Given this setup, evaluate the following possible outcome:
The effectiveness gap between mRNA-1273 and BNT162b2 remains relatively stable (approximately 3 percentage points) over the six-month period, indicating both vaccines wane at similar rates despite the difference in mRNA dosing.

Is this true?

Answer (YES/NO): NO